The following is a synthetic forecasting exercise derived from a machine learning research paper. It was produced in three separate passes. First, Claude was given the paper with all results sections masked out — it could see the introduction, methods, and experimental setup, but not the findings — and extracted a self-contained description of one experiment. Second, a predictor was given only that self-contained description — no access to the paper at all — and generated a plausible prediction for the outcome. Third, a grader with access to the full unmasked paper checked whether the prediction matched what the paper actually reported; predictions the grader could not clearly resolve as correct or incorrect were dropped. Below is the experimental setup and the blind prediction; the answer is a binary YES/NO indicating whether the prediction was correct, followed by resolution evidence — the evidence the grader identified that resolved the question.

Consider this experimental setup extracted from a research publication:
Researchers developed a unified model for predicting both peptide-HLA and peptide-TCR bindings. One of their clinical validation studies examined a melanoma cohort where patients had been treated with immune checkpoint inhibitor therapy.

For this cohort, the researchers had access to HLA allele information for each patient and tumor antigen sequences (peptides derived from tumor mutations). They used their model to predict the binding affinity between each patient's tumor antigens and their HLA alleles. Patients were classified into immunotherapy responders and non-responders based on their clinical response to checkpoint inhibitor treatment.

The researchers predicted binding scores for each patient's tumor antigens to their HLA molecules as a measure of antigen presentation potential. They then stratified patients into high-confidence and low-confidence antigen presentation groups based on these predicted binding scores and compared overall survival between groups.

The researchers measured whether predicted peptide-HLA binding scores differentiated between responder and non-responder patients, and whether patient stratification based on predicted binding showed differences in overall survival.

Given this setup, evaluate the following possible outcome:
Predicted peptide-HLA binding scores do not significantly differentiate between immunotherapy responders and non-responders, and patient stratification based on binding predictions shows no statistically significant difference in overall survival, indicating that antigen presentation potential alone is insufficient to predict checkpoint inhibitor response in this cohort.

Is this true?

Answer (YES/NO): NO